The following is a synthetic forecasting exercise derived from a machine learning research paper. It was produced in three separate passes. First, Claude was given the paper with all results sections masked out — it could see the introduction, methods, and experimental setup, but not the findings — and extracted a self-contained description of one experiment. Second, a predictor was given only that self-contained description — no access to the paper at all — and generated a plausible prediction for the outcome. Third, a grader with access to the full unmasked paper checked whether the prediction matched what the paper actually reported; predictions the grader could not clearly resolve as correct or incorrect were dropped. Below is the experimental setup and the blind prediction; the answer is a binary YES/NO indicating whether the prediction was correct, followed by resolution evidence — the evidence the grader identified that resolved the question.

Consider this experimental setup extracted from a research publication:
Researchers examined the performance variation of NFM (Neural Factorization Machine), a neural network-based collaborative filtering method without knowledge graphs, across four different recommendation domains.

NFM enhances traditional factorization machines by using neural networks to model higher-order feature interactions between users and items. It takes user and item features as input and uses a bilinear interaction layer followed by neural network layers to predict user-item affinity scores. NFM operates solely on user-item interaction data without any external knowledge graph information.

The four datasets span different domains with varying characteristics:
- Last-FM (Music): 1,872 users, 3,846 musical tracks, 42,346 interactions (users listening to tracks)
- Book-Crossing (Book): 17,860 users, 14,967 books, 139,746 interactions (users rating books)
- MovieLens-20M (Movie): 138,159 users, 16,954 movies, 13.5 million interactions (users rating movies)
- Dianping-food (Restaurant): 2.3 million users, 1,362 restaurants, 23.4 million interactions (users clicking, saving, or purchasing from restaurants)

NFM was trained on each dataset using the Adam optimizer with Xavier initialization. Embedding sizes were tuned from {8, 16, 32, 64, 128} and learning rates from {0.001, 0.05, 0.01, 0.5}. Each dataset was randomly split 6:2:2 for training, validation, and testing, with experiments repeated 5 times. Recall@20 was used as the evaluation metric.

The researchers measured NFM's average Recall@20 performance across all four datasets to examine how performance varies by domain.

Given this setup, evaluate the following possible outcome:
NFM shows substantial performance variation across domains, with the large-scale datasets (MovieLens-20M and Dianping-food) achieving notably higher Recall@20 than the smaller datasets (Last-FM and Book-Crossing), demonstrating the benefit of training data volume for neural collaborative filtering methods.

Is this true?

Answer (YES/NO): YES